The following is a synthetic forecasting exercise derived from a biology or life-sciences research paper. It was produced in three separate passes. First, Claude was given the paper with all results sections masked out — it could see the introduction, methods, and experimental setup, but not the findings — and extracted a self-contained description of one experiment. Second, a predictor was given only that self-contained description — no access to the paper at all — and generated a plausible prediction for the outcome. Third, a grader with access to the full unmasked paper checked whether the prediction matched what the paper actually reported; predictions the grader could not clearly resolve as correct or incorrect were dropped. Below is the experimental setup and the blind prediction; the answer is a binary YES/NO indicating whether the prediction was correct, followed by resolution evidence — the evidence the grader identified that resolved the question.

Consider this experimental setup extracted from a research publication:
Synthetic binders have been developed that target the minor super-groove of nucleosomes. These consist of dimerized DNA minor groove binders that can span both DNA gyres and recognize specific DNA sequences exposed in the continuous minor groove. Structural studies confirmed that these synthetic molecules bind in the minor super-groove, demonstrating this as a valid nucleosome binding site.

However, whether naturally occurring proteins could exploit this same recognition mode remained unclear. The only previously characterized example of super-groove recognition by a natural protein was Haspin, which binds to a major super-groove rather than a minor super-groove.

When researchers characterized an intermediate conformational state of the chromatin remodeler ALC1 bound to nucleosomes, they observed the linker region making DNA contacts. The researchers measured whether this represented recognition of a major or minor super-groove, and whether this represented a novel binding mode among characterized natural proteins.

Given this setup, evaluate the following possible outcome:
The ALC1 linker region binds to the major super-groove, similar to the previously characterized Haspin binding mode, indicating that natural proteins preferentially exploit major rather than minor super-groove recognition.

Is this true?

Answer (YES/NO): NO